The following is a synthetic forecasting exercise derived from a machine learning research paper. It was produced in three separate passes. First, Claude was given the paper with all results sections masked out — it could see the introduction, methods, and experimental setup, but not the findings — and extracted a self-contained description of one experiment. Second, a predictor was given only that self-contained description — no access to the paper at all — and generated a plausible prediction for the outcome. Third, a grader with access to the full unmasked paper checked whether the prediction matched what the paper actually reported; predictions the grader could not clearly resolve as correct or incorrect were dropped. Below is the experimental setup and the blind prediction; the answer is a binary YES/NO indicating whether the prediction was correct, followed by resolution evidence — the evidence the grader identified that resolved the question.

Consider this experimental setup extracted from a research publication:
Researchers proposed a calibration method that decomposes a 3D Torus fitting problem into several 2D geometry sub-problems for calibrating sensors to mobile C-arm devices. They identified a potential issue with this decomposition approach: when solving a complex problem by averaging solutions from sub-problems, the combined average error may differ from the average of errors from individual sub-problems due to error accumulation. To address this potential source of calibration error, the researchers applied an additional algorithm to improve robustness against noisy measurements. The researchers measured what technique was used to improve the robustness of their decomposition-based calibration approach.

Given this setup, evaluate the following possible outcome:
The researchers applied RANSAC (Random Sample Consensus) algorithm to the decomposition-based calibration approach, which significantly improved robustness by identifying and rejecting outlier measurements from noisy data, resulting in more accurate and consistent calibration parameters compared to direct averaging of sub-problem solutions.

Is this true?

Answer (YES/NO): YES